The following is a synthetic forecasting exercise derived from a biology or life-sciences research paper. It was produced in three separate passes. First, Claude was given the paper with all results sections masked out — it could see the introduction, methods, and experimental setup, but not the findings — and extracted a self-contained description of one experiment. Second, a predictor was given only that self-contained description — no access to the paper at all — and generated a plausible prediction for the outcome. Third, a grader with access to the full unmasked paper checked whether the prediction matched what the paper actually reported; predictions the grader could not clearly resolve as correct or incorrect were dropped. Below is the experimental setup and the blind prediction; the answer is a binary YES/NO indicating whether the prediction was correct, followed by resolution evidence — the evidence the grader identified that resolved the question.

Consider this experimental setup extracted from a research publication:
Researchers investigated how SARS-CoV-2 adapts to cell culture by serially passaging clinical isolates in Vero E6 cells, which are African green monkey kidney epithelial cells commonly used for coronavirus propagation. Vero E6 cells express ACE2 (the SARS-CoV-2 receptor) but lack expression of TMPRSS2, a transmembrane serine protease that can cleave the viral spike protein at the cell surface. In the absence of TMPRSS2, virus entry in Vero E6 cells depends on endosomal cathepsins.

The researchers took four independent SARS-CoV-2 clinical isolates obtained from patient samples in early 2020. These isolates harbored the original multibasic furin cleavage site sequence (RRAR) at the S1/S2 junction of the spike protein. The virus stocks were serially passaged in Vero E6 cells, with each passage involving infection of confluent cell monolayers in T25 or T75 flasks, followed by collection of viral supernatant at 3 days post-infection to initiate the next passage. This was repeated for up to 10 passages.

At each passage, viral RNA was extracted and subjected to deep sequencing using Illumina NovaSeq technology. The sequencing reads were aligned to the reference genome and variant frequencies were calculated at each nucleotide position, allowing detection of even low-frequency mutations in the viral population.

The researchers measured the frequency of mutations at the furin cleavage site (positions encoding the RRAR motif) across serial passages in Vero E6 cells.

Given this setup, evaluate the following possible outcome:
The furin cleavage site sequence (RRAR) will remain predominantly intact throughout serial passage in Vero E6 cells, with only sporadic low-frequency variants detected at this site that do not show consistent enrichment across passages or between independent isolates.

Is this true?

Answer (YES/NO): NO